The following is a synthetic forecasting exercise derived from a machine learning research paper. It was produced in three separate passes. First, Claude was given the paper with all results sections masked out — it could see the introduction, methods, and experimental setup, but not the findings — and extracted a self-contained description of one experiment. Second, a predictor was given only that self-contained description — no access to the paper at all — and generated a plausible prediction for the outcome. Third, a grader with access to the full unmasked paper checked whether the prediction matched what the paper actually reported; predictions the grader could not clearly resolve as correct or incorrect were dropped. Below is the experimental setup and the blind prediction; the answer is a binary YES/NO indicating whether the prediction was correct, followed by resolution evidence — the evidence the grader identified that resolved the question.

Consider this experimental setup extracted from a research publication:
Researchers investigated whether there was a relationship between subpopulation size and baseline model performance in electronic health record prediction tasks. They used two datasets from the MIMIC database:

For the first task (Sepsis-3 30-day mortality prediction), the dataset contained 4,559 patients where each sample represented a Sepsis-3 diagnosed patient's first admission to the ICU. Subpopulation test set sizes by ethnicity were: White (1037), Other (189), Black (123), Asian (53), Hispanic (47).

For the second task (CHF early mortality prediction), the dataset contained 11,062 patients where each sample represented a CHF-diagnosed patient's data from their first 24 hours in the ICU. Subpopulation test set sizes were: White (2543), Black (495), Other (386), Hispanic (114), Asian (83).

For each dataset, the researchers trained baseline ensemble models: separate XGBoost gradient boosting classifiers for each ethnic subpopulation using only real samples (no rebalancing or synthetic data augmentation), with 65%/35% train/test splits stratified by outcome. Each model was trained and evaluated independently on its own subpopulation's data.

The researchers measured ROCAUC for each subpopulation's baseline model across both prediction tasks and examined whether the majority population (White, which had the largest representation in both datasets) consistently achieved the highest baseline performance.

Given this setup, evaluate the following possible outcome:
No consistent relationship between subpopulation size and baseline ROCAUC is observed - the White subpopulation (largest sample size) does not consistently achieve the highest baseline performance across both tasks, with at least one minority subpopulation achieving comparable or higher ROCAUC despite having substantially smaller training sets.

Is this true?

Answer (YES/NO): YES